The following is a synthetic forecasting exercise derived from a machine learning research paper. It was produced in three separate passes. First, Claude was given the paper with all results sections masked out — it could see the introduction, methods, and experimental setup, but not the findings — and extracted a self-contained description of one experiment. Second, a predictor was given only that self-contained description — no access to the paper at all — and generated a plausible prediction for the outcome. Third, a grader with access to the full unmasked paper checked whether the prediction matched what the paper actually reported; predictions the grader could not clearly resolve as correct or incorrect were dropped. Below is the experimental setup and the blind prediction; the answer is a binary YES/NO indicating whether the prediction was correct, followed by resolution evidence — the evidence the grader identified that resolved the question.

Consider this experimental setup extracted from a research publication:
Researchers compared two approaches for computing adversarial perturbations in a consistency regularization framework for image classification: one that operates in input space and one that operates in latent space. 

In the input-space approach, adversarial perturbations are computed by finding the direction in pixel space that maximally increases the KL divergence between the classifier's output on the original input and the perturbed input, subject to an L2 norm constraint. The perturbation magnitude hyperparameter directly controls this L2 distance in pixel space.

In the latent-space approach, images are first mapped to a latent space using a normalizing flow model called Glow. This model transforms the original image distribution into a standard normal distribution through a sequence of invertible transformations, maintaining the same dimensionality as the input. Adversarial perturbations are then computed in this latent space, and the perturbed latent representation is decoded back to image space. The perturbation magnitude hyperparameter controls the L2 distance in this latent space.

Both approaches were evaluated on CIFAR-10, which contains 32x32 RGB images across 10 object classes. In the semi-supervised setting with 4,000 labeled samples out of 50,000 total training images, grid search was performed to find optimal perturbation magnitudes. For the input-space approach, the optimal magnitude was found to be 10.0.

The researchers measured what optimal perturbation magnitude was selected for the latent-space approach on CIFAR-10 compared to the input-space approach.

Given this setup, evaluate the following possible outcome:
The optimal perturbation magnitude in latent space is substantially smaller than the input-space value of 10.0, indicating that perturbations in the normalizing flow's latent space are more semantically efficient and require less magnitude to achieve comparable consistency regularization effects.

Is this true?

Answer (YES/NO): YES